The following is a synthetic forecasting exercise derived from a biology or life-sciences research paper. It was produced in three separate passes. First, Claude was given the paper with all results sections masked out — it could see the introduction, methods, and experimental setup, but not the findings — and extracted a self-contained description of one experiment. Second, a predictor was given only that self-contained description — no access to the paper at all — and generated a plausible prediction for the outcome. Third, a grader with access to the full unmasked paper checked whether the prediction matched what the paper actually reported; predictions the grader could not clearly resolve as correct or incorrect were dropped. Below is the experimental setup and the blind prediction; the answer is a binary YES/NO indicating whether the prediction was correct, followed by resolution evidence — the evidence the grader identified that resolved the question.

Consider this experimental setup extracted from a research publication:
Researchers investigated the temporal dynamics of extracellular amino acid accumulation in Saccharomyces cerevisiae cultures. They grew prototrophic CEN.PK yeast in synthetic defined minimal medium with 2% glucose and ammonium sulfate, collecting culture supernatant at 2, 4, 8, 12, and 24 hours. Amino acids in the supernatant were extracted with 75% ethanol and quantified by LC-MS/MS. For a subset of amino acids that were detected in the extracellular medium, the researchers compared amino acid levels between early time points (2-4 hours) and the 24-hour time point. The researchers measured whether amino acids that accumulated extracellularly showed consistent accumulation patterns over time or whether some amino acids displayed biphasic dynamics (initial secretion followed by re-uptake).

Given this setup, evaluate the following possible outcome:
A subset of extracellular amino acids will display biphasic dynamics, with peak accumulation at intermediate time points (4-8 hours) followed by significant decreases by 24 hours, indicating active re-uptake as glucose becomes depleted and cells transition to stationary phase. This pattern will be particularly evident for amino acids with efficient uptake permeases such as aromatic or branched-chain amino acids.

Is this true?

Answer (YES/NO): NO